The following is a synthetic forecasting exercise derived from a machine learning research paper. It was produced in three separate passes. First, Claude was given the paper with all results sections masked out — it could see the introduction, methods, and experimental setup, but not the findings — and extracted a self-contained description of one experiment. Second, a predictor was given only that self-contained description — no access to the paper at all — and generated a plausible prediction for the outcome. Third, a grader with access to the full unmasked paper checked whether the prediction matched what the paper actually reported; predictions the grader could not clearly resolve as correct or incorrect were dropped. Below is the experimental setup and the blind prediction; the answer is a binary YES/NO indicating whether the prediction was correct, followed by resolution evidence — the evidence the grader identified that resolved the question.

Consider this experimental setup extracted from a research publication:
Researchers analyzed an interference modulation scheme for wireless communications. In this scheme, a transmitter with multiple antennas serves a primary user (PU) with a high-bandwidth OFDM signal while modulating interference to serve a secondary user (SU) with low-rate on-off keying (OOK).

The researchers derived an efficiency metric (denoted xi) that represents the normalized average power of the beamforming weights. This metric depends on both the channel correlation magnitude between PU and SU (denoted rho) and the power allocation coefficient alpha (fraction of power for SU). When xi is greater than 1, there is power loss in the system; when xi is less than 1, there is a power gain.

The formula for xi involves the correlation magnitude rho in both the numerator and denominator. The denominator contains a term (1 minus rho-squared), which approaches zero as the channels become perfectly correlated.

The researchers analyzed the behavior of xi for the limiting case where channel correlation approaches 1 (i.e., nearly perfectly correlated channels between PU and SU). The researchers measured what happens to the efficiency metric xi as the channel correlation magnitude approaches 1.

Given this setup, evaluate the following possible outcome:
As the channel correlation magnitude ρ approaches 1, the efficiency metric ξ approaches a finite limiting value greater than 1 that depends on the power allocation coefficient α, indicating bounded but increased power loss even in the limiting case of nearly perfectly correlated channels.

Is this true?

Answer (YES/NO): NO